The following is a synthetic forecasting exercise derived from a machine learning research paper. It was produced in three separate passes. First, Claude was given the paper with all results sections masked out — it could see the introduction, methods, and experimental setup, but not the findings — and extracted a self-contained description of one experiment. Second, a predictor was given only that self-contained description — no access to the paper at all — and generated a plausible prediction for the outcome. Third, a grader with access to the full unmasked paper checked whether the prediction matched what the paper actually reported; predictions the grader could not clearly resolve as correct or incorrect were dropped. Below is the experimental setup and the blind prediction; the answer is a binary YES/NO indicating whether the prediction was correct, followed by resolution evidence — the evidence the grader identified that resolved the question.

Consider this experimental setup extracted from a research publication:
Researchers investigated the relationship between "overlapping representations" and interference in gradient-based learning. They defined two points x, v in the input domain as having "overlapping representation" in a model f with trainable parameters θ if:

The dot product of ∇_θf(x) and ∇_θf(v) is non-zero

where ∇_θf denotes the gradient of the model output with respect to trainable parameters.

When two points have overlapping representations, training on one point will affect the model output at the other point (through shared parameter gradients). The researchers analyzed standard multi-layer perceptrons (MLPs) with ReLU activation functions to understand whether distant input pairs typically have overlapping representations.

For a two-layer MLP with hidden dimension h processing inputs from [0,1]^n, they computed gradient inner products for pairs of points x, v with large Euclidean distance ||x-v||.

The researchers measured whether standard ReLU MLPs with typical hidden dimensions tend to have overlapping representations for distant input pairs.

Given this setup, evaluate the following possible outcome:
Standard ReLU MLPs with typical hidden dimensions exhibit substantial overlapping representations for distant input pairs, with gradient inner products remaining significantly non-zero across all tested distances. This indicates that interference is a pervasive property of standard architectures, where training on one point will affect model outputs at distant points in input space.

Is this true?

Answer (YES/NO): YES